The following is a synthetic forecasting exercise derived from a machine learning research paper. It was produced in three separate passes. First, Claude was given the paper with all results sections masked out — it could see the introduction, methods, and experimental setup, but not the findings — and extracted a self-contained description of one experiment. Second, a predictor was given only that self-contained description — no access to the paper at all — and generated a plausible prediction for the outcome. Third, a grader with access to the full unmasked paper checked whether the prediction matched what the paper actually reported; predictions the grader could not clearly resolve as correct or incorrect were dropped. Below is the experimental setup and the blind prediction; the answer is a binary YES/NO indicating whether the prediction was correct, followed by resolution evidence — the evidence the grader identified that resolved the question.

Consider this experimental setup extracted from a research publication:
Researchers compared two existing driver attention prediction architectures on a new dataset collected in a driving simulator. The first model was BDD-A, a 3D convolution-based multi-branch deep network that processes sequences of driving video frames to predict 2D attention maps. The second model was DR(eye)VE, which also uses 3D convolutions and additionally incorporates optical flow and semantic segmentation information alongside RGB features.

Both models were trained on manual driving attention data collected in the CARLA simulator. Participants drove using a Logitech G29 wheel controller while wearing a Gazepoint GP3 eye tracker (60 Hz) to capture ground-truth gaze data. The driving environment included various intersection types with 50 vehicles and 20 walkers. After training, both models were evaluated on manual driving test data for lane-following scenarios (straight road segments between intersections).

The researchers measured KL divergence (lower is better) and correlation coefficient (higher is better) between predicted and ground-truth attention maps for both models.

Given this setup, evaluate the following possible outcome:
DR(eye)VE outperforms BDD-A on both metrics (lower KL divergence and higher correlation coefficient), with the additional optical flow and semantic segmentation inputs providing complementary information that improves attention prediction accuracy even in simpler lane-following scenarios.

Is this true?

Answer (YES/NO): NO